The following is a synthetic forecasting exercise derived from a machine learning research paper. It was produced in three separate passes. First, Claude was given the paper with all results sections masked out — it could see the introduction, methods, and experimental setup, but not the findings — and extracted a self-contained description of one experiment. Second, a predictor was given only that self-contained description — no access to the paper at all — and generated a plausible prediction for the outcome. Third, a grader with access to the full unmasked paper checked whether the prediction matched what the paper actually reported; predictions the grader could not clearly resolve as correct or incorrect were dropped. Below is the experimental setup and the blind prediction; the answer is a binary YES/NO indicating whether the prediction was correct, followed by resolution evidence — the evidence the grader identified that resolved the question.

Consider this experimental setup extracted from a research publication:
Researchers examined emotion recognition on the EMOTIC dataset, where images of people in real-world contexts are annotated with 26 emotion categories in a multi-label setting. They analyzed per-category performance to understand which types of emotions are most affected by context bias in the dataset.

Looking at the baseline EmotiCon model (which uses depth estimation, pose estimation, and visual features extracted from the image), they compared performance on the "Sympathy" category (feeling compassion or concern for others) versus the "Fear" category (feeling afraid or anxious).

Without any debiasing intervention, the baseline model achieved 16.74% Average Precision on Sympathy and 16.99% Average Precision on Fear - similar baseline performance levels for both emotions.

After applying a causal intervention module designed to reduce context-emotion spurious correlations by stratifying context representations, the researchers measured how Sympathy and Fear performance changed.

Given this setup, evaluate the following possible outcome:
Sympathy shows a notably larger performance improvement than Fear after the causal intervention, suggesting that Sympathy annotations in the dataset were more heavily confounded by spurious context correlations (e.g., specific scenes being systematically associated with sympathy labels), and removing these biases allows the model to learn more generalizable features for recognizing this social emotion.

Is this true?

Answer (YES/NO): YES